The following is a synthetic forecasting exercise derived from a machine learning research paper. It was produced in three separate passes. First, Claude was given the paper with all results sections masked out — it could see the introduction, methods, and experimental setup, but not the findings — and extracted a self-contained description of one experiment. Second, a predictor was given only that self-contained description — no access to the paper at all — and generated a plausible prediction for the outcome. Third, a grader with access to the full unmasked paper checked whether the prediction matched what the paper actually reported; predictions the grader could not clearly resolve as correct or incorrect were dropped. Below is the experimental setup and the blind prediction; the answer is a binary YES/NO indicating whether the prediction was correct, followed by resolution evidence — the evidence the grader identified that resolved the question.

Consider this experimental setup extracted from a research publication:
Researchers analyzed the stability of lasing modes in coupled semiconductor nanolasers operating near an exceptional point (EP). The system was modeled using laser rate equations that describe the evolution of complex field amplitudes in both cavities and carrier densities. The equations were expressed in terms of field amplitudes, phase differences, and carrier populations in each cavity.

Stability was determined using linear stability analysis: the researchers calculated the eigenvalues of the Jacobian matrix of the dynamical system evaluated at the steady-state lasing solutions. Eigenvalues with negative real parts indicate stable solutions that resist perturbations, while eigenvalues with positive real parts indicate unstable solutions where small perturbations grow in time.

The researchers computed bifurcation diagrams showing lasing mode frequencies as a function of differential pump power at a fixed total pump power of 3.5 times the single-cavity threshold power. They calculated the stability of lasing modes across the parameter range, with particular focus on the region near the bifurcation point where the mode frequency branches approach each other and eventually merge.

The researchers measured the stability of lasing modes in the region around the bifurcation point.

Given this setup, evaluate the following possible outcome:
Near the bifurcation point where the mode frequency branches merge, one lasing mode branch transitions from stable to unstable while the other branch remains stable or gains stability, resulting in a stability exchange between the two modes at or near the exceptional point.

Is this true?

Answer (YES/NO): NO